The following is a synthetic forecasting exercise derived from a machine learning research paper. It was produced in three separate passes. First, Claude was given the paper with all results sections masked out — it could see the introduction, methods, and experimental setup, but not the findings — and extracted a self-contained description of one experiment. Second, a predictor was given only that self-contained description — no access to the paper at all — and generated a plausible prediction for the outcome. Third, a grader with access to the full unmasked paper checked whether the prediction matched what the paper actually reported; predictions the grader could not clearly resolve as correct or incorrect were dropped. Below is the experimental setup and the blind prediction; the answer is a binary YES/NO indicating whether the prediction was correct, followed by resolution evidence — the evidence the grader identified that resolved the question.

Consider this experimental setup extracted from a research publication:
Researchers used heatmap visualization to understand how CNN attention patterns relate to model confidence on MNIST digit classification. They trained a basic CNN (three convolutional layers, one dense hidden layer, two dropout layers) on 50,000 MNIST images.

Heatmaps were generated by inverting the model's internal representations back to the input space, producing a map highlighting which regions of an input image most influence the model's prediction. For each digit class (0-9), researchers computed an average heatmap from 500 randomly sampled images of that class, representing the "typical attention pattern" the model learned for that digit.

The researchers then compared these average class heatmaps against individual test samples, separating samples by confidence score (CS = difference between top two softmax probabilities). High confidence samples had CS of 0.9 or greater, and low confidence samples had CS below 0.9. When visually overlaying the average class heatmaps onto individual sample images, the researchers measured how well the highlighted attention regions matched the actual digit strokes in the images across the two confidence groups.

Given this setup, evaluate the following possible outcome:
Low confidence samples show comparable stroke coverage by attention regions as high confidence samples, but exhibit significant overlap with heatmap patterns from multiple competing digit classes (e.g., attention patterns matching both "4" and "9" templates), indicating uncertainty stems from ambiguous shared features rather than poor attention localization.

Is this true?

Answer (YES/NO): NO